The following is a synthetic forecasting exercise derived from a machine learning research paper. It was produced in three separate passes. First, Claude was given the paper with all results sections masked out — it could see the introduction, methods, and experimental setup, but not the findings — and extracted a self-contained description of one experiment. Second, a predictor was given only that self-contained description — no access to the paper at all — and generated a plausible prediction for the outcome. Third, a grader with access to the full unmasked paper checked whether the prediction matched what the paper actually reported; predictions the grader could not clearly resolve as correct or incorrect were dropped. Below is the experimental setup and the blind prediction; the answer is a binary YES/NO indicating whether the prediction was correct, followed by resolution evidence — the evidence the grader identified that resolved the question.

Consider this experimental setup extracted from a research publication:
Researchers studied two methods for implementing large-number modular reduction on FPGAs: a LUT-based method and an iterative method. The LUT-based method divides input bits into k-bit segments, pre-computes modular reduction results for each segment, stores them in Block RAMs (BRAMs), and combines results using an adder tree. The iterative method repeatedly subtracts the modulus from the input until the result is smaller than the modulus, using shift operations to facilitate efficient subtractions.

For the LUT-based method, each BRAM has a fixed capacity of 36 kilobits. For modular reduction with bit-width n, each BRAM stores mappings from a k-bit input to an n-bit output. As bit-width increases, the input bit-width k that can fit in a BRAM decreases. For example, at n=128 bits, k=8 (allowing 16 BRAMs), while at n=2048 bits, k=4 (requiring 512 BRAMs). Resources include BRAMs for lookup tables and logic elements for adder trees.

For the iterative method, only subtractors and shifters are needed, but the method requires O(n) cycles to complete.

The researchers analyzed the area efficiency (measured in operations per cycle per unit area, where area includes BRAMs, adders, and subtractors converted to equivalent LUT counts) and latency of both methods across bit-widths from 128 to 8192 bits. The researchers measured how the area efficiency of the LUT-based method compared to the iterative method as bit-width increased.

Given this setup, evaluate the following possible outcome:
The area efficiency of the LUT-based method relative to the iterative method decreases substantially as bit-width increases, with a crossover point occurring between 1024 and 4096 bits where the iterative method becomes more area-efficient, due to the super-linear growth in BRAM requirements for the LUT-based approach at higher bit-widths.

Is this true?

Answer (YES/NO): YES